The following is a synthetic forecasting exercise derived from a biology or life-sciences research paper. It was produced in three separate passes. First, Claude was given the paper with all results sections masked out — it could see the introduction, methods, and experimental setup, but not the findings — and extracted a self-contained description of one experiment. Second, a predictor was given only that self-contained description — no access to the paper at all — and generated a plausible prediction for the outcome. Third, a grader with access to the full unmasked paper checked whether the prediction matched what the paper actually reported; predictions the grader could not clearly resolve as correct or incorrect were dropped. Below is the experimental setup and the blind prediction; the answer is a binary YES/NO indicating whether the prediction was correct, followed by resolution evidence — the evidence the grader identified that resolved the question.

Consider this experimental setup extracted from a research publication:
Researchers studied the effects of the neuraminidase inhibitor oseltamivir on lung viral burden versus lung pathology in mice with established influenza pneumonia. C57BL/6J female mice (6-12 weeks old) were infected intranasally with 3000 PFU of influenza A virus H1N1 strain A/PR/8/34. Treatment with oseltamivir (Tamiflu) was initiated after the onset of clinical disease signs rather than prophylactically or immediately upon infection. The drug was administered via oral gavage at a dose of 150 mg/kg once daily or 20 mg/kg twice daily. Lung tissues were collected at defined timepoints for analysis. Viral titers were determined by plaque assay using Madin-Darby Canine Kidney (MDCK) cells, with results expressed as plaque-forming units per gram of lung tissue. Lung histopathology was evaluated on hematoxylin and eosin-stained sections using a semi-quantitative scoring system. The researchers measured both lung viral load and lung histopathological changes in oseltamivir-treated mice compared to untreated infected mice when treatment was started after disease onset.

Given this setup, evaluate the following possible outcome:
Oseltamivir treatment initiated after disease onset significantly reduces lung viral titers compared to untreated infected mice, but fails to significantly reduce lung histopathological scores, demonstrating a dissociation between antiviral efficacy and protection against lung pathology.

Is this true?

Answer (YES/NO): YES